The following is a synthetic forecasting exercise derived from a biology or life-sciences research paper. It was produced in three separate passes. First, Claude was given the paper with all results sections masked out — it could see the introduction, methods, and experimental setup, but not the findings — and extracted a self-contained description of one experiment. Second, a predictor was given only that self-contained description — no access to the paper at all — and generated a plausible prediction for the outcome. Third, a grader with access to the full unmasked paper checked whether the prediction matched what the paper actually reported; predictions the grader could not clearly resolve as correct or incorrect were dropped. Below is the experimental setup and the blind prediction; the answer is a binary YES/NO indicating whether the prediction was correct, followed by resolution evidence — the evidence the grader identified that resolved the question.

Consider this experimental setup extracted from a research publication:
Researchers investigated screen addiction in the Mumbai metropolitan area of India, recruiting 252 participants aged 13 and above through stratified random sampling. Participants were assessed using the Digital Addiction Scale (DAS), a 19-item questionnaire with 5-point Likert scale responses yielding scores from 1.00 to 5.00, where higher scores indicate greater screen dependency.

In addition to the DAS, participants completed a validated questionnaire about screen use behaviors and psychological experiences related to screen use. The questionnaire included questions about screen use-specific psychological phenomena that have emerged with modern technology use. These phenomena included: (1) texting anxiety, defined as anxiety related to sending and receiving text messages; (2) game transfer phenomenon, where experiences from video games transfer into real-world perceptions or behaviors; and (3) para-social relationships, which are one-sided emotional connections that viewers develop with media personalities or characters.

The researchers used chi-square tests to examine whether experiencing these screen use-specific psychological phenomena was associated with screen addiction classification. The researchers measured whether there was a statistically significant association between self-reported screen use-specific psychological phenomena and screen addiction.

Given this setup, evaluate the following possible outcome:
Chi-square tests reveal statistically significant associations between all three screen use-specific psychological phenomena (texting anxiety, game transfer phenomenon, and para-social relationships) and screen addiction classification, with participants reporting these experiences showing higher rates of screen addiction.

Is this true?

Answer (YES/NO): YES